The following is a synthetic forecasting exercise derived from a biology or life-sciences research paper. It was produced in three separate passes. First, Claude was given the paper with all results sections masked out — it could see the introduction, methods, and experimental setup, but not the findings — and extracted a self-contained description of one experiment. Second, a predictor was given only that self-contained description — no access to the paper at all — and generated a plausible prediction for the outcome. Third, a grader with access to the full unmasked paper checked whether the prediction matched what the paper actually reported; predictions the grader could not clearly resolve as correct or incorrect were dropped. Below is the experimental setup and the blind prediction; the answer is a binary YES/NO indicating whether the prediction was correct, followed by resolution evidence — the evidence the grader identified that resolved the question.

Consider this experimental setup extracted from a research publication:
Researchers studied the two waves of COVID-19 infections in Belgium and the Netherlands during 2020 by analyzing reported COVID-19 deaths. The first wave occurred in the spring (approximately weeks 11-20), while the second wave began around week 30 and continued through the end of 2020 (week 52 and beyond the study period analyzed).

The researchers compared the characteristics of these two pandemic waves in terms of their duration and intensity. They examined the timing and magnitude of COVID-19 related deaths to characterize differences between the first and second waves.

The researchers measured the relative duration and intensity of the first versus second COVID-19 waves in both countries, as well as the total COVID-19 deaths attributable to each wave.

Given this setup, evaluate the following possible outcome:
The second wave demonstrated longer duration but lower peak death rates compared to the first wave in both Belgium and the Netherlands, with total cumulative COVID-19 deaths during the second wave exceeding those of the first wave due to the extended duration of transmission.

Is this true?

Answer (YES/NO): NO